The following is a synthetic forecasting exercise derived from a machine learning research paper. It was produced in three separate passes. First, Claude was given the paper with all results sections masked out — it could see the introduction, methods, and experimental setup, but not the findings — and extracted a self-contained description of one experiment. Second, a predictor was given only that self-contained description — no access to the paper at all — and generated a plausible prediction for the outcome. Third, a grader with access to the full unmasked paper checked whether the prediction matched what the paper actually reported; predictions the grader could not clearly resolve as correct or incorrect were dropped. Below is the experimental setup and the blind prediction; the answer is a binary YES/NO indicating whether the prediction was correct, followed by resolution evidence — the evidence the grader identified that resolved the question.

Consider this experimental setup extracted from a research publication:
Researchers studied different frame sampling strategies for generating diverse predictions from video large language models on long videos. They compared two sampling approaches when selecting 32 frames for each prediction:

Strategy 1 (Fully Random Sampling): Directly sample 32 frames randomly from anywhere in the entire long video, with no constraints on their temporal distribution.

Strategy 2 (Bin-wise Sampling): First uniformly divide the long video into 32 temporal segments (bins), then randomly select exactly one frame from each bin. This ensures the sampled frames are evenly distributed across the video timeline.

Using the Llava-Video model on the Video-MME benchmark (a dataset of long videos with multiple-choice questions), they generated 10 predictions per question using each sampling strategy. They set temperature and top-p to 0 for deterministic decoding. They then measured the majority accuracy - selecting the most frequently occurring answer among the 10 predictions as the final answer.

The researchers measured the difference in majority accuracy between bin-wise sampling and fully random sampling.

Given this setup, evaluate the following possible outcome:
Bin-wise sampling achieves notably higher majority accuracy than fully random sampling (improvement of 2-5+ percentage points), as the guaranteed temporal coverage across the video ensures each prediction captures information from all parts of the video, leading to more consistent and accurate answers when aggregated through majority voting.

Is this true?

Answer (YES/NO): YES